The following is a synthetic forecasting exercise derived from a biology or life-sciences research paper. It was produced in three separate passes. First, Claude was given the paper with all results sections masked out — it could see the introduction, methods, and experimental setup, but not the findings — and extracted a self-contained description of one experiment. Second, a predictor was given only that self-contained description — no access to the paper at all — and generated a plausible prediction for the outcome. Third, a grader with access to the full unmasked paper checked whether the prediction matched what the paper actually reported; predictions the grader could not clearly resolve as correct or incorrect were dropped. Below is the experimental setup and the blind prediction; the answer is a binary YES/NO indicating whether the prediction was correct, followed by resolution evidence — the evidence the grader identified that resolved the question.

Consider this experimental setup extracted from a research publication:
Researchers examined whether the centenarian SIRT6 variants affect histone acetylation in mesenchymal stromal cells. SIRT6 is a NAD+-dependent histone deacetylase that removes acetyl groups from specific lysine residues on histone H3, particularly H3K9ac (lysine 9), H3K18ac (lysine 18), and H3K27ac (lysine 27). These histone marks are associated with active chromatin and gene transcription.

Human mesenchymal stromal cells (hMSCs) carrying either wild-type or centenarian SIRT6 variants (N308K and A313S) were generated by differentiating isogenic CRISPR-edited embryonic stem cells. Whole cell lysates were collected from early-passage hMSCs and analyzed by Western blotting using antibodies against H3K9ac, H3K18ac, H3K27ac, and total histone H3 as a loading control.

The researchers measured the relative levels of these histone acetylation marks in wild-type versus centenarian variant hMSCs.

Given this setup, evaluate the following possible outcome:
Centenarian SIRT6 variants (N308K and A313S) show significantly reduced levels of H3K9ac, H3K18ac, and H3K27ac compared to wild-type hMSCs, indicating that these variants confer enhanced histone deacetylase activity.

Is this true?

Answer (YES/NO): NO